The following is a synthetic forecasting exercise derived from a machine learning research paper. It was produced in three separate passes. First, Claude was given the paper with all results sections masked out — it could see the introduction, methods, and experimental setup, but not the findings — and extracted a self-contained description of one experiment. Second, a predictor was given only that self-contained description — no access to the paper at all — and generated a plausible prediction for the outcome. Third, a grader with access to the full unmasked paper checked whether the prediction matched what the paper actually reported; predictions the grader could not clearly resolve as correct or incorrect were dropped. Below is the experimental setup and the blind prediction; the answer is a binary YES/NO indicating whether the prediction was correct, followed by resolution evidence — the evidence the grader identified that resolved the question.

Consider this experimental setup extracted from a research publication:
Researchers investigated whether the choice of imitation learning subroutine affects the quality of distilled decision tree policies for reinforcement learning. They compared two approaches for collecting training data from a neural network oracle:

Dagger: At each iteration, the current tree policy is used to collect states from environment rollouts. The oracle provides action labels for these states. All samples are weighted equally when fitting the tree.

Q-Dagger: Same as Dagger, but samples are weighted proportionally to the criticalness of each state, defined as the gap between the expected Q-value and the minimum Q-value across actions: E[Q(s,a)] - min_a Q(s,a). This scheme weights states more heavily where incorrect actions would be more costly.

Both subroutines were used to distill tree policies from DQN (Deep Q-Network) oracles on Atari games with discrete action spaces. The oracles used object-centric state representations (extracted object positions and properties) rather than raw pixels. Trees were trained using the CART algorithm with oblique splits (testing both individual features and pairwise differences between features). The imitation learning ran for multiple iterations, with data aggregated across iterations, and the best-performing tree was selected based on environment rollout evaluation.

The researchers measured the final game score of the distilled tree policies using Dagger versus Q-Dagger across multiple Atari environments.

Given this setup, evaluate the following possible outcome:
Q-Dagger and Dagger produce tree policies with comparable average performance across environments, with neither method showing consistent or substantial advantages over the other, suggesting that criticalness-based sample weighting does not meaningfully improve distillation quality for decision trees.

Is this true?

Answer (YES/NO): YES